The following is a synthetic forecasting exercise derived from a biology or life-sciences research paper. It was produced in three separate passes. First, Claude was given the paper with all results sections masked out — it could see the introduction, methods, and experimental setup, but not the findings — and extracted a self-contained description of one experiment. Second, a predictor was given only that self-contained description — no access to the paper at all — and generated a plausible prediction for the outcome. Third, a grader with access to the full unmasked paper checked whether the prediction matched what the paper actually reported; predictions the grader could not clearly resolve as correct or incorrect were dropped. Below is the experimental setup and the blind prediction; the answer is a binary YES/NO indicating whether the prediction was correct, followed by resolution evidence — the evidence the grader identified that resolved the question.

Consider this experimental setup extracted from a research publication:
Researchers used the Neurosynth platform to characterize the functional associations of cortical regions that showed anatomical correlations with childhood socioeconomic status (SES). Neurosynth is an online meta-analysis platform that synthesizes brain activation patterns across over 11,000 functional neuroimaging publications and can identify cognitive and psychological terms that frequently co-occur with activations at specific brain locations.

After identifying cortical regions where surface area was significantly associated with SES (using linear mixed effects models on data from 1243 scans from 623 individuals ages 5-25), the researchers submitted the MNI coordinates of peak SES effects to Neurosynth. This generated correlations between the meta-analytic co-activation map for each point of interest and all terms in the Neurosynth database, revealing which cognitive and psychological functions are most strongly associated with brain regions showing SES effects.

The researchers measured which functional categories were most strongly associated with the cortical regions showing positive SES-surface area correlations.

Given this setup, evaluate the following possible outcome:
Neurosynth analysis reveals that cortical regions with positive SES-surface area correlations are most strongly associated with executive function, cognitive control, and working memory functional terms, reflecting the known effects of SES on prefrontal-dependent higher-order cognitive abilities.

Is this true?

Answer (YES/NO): NO